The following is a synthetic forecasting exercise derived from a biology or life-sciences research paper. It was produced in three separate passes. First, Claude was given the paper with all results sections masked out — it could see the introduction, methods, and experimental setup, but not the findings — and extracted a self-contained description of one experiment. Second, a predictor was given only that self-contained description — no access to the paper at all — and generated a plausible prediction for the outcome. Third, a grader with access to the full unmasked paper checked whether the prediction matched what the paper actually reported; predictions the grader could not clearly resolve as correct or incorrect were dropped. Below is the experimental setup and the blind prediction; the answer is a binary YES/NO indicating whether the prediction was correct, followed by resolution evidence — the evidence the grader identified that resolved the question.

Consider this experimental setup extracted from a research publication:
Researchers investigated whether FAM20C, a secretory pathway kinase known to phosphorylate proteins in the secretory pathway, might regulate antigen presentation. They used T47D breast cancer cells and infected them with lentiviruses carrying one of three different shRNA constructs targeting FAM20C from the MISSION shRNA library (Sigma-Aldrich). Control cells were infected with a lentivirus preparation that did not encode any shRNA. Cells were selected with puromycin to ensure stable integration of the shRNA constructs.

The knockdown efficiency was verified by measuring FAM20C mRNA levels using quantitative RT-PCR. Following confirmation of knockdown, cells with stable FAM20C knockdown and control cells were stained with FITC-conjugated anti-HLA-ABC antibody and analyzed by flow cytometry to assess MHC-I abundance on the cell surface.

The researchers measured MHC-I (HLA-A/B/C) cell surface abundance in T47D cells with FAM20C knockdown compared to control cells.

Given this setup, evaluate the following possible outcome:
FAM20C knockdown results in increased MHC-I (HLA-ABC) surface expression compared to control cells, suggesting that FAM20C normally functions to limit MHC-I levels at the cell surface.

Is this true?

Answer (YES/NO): YES